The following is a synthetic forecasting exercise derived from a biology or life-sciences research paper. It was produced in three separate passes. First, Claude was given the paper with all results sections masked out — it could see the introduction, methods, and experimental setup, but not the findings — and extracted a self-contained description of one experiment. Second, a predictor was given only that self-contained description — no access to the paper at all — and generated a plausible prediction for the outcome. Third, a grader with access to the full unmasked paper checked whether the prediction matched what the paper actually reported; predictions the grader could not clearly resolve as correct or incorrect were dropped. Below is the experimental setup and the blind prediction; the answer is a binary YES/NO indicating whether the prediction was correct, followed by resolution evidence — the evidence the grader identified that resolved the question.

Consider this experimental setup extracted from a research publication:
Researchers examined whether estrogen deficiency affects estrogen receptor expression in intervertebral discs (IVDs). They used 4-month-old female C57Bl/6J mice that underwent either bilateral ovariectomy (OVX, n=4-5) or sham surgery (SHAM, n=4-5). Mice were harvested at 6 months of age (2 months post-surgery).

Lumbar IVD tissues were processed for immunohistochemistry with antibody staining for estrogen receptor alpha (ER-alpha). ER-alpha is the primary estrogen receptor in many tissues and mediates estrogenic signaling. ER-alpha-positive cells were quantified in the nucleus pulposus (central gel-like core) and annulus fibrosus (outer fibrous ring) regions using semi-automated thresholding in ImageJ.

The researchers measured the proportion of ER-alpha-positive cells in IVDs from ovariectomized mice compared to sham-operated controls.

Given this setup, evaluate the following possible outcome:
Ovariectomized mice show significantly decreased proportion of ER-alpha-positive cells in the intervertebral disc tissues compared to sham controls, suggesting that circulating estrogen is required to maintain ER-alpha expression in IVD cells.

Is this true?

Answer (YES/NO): YES